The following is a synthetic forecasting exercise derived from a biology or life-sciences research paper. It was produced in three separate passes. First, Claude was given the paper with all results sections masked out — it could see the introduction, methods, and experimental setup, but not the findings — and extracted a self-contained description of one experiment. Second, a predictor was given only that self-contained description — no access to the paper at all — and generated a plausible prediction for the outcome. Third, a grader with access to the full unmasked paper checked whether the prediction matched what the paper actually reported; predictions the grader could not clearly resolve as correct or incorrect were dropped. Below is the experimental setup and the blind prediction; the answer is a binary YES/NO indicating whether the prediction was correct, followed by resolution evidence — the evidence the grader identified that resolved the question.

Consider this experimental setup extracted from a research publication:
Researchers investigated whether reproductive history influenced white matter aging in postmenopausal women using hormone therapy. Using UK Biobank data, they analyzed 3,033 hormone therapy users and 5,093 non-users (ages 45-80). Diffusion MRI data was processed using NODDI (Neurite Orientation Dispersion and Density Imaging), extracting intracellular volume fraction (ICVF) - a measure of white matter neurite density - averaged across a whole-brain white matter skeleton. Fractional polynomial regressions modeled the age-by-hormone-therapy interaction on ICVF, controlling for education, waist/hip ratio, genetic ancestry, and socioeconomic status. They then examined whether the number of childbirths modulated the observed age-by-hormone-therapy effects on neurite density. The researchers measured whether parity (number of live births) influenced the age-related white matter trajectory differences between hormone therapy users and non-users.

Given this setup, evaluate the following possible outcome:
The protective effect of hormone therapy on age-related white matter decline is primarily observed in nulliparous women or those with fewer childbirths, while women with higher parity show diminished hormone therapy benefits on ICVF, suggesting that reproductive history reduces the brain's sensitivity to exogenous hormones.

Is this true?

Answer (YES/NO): NO